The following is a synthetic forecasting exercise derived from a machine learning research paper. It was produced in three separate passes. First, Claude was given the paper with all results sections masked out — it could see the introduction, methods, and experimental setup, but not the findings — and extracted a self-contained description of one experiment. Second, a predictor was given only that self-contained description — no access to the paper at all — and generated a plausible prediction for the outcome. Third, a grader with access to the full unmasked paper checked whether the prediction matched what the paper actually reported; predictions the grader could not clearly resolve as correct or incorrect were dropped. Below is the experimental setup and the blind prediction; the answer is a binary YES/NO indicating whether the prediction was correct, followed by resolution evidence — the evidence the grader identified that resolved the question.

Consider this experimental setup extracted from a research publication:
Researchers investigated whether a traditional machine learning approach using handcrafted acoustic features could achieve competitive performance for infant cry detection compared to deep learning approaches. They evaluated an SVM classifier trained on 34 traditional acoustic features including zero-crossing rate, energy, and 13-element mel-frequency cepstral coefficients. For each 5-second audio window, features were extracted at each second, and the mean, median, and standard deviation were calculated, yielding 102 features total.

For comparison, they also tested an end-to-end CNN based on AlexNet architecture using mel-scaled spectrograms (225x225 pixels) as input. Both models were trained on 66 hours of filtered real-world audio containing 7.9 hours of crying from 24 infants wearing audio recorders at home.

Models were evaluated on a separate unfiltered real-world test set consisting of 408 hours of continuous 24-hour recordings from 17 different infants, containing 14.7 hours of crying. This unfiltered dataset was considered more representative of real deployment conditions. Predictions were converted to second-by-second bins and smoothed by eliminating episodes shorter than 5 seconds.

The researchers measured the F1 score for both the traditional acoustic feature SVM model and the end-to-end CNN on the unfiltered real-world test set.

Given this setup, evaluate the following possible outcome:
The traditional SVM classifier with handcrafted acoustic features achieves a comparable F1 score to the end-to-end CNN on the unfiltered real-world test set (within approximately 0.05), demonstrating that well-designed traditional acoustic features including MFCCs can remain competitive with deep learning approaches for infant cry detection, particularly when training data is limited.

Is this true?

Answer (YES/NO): NO